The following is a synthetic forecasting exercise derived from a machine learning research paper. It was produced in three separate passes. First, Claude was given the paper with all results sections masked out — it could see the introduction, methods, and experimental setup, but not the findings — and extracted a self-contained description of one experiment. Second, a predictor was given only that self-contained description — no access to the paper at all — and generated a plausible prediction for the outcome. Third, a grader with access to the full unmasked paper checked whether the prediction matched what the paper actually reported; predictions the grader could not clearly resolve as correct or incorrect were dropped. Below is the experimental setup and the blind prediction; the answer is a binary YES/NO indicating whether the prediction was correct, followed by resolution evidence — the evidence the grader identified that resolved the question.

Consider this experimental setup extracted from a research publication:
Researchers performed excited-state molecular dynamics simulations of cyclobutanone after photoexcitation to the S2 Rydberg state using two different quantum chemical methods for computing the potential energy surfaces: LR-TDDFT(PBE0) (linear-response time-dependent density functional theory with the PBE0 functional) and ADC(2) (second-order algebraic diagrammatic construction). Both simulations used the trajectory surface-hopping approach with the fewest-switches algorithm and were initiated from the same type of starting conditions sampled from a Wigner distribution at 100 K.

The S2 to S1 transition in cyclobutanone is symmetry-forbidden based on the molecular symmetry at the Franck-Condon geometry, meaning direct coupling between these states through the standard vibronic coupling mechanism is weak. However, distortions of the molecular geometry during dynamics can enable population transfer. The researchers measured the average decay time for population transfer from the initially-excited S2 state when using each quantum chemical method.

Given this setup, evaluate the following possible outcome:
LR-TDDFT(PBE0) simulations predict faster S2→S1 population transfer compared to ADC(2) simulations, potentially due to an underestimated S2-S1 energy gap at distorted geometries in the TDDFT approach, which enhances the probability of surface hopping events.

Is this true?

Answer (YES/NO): YES